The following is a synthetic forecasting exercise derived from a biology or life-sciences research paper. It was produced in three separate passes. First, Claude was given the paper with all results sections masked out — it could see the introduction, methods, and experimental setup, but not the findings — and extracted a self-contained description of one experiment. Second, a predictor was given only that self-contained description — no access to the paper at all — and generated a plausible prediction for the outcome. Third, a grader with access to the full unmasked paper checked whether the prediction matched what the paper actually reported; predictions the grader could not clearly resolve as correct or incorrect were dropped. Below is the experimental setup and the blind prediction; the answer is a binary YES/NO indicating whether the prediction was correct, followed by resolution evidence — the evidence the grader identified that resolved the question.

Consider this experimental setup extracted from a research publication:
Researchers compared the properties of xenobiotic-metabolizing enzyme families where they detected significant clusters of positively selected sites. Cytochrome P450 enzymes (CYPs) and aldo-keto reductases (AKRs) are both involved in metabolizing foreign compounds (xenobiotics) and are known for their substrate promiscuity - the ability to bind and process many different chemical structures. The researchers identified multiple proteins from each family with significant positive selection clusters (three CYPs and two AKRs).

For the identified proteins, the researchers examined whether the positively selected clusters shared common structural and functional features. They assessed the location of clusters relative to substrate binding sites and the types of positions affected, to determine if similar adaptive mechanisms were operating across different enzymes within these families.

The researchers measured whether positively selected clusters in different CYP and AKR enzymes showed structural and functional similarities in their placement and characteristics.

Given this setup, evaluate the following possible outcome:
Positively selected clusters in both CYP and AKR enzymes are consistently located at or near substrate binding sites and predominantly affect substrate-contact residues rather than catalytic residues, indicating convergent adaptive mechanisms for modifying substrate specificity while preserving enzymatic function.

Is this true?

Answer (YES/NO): YES